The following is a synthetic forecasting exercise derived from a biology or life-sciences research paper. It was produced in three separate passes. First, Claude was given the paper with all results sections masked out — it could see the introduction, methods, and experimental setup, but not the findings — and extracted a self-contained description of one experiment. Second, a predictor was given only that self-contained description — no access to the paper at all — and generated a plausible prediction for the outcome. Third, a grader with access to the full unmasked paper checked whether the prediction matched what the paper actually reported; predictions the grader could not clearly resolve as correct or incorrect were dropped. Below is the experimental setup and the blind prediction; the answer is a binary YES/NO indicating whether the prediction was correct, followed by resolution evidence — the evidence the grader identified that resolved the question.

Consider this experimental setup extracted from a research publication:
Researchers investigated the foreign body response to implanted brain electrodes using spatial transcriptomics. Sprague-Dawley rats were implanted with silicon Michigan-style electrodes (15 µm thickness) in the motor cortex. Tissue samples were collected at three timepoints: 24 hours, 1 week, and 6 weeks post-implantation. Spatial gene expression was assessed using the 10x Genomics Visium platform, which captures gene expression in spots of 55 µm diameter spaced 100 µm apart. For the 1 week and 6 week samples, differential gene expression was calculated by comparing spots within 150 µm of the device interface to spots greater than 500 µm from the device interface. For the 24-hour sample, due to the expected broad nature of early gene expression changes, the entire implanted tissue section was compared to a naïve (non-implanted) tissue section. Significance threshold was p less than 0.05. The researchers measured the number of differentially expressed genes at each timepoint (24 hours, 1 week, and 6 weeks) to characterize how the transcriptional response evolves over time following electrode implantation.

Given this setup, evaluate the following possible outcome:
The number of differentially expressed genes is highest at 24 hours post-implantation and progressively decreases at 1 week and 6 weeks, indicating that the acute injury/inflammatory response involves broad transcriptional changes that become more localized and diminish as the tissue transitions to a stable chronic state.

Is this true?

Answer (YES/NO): YES